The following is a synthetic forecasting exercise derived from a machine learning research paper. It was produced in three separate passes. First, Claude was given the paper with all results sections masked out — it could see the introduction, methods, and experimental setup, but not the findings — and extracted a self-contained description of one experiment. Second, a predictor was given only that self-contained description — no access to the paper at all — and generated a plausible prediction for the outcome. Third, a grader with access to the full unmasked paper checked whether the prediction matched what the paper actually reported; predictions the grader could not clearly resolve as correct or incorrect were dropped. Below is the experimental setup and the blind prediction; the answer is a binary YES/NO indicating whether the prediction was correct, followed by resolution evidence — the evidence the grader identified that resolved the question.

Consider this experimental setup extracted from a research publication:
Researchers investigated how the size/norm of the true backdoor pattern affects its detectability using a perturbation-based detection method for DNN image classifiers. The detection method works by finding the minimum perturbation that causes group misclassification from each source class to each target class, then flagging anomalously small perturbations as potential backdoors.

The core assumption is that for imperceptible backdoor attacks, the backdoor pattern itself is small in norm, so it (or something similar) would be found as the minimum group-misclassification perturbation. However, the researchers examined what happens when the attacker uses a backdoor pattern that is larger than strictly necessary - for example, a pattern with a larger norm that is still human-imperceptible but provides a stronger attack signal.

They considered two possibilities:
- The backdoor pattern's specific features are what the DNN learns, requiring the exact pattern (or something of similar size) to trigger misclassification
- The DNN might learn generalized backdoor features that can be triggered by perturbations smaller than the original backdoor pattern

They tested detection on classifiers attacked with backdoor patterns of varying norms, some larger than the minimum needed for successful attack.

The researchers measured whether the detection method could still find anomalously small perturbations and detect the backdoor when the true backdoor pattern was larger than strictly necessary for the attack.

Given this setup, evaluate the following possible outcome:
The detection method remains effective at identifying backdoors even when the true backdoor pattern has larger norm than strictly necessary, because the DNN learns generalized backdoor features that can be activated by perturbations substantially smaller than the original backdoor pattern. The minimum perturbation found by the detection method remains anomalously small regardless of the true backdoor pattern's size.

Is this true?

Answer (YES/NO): YES